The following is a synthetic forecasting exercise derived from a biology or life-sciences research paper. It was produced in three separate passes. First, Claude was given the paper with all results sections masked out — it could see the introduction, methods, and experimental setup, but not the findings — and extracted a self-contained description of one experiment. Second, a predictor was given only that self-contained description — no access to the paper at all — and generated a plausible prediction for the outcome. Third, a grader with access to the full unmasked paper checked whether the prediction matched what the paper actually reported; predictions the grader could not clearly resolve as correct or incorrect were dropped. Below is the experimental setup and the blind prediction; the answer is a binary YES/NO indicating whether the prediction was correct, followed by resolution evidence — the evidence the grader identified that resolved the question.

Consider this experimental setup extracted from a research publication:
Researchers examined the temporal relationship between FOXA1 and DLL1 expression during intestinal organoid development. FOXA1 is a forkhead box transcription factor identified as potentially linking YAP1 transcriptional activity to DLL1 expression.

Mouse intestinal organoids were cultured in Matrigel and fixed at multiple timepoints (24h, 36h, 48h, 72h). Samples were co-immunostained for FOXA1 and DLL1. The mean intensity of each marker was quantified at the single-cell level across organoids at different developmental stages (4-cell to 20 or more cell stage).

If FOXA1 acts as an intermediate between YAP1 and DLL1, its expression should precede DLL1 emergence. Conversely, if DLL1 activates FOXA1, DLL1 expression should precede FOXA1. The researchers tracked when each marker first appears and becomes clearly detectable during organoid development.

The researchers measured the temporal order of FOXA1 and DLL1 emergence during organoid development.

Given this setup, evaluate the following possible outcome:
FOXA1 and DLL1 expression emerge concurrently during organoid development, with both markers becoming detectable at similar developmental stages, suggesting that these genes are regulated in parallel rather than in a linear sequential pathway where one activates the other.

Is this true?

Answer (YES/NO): NO